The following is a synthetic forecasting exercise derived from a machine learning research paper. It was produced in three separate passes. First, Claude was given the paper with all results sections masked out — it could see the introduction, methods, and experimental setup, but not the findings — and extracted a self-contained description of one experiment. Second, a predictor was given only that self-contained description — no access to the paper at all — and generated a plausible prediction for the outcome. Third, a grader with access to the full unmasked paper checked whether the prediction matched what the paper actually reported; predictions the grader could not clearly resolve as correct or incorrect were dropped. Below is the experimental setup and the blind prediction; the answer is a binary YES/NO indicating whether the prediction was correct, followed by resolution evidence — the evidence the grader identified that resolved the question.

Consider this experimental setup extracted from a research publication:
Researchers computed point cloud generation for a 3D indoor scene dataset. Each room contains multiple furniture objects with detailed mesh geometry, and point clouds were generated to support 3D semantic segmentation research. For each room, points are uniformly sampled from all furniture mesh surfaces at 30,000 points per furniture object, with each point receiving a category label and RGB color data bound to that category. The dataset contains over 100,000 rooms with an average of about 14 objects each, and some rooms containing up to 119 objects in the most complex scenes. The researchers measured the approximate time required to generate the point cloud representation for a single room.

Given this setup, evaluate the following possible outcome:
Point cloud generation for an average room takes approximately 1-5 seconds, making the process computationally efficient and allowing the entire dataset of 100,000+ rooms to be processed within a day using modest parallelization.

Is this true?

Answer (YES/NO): NO